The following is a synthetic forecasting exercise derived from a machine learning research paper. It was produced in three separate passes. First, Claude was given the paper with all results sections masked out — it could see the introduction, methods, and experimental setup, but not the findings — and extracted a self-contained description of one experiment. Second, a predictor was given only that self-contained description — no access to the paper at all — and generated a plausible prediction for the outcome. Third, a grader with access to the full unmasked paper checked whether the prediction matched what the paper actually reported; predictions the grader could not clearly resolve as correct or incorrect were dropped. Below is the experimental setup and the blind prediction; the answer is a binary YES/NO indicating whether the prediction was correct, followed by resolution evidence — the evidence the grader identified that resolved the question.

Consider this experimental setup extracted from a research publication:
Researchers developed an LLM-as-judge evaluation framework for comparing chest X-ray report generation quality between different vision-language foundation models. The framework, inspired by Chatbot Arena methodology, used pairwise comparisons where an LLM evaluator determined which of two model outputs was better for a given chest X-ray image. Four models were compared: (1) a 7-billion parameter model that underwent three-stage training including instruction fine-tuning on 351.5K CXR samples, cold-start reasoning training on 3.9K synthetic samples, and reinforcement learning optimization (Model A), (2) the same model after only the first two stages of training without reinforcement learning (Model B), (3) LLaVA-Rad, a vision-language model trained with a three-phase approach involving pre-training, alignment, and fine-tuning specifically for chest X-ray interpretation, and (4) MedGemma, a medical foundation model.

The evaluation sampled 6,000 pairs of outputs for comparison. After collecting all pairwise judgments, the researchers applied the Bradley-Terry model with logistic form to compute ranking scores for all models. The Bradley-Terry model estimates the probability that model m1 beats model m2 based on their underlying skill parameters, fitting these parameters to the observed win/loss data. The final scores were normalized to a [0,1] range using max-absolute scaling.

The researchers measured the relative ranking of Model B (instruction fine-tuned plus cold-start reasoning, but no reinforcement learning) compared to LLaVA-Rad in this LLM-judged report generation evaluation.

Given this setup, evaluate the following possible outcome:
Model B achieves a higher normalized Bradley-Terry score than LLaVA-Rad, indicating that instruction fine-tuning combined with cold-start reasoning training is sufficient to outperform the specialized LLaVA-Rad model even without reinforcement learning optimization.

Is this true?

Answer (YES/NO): NO